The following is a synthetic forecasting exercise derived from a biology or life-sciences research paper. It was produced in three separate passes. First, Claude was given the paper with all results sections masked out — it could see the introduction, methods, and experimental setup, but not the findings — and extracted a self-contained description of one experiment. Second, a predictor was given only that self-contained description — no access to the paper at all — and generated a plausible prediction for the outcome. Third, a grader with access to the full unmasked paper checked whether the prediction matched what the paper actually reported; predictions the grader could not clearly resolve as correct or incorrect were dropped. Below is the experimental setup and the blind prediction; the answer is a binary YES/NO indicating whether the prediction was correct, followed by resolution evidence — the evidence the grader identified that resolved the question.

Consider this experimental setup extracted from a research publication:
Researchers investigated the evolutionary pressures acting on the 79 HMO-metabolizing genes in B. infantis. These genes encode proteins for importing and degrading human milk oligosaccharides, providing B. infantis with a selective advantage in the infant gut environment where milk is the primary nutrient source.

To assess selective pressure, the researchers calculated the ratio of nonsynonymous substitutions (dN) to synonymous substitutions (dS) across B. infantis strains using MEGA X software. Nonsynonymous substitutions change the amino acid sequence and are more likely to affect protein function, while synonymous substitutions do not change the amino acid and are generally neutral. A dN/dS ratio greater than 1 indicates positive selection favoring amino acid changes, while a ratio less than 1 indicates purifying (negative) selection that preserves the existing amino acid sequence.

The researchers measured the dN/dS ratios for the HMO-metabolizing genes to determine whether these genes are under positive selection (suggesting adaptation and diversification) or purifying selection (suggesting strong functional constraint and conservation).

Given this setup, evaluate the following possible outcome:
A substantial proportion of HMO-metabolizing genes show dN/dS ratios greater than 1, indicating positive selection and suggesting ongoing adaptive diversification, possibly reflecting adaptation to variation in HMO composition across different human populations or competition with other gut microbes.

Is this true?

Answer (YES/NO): NO